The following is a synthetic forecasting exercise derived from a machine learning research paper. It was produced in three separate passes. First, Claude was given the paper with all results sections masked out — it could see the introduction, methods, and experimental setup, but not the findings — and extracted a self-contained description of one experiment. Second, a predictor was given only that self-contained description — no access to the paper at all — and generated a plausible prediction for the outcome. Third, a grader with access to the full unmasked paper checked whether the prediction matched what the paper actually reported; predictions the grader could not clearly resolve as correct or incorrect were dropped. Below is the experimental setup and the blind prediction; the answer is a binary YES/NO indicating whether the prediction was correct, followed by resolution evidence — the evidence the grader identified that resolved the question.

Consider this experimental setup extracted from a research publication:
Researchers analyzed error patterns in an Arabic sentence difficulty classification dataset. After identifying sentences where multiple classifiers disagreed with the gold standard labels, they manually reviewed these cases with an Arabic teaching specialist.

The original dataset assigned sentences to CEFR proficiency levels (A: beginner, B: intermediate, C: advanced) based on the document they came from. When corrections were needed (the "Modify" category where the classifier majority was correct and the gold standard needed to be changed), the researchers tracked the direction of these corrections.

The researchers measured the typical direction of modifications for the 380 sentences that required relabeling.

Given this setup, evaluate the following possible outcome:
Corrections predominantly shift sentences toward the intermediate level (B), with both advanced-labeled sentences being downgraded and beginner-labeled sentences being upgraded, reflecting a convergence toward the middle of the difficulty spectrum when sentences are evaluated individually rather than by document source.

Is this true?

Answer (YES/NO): NO